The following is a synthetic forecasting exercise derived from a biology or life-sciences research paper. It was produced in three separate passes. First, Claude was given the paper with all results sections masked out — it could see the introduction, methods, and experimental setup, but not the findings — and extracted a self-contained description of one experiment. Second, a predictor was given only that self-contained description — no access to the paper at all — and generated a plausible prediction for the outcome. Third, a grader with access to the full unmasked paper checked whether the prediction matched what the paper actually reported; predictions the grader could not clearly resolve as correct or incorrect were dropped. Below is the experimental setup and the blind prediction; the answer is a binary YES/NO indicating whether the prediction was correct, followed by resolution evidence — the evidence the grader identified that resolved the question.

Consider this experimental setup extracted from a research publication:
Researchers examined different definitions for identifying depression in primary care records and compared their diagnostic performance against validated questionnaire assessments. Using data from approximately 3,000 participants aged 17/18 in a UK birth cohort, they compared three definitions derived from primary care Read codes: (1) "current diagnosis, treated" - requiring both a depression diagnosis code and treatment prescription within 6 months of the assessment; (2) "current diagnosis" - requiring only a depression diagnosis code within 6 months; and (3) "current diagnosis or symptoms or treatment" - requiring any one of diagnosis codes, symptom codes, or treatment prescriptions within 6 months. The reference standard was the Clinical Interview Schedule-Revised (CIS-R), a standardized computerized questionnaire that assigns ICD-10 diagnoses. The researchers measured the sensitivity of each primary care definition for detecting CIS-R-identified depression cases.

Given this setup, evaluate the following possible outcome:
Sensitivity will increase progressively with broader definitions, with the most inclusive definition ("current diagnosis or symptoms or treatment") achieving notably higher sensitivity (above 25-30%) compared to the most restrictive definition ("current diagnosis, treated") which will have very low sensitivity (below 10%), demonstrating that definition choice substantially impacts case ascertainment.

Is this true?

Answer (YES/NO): NO